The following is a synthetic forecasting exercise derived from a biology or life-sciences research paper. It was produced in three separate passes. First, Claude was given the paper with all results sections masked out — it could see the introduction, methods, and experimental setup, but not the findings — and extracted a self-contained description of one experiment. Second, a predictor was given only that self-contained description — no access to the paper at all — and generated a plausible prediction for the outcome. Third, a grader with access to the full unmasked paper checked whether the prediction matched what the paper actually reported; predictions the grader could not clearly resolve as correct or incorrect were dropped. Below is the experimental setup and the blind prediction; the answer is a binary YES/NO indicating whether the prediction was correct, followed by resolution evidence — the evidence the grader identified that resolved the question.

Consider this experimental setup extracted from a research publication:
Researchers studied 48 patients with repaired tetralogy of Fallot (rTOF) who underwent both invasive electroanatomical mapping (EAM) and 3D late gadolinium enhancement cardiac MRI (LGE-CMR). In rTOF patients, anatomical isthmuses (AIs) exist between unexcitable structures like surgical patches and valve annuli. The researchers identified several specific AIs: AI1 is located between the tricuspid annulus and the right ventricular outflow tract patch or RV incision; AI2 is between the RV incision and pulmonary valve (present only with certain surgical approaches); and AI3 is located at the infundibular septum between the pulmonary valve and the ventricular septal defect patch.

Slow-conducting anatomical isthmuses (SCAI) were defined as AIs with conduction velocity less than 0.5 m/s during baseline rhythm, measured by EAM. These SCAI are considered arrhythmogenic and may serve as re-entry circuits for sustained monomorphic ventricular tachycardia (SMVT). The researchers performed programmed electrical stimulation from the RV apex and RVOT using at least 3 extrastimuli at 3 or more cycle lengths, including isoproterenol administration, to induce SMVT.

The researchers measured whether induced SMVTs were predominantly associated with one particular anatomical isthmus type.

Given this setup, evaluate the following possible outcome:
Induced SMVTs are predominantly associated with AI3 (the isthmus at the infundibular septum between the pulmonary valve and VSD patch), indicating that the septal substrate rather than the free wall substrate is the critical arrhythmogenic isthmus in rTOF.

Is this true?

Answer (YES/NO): YES